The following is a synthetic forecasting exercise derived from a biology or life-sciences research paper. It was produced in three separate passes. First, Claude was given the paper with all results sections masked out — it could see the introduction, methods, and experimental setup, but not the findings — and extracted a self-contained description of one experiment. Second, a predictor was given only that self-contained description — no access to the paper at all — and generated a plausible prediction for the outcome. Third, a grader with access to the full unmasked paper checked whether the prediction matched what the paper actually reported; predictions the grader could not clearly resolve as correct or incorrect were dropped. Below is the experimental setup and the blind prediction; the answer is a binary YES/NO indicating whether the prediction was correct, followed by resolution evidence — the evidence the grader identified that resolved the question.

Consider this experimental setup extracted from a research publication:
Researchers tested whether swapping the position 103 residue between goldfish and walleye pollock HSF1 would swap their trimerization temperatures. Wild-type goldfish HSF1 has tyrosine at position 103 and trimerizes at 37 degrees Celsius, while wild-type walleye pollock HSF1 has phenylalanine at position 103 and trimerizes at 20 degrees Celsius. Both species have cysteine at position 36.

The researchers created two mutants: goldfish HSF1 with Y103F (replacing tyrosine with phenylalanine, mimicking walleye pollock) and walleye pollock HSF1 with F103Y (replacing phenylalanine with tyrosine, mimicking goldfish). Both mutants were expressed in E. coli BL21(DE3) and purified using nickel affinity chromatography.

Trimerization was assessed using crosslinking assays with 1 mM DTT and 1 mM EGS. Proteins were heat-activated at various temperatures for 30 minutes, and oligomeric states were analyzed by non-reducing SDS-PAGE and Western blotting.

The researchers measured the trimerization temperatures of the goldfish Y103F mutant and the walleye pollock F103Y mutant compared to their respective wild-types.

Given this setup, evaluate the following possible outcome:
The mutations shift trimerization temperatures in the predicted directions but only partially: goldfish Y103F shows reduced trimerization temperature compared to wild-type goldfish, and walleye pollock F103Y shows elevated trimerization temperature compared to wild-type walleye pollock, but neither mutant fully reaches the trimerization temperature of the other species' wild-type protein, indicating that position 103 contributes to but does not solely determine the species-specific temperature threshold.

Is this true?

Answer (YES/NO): NO